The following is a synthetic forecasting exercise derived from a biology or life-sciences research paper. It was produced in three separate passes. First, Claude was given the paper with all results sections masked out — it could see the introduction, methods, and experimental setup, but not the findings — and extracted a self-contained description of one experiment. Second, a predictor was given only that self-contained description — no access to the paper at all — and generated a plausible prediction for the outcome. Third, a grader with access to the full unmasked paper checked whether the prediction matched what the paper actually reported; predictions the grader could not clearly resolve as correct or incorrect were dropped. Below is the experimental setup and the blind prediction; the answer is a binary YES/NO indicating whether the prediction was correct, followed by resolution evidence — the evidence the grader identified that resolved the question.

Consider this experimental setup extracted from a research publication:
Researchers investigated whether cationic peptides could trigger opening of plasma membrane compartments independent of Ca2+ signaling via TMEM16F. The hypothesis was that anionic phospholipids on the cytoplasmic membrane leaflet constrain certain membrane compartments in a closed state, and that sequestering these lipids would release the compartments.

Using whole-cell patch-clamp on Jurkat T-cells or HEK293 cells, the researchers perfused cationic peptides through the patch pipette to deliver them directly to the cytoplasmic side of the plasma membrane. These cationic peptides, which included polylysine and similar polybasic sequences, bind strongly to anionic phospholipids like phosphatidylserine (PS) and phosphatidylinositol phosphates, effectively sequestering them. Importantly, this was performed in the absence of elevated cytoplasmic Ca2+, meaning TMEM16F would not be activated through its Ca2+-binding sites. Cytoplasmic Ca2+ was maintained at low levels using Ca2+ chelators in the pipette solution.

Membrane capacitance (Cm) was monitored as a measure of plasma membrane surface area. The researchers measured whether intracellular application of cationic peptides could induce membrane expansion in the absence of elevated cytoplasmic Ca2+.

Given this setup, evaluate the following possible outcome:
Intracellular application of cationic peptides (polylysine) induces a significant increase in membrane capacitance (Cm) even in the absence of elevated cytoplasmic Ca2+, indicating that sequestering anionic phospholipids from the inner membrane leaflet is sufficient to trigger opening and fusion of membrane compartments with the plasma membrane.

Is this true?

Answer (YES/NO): YES